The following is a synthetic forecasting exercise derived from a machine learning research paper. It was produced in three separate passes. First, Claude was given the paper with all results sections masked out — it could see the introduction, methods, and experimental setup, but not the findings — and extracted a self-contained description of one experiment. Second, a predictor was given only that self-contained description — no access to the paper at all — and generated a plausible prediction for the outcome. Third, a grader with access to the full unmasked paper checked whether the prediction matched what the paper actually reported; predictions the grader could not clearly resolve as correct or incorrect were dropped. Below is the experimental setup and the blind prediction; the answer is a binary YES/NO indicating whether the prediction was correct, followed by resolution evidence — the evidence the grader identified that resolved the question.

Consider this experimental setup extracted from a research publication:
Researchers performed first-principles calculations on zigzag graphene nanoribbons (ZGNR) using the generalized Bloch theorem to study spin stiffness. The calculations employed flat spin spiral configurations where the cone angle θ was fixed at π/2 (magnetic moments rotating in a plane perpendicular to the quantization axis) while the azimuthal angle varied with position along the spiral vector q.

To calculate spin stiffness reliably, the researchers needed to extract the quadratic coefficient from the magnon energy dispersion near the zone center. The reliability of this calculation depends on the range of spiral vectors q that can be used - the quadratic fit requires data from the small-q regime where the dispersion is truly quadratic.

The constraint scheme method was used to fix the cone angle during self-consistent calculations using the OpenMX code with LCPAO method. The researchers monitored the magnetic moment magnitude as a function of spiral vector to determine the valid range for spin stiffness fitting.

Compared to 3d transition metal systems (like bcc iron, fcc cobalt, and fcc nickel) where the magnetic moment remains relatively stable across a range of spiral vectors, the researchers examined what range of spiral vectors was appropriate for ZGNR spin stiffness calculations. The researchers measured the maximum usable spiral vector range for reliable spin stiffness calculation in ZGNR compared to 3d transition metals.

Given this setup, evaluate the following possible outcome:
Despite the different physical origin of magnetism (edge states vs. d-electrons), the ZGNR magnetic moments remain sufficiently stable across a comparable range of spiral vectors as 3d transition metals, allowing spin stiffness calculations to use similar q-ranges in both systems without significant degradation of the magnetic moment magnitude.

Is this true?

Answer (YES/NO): NO